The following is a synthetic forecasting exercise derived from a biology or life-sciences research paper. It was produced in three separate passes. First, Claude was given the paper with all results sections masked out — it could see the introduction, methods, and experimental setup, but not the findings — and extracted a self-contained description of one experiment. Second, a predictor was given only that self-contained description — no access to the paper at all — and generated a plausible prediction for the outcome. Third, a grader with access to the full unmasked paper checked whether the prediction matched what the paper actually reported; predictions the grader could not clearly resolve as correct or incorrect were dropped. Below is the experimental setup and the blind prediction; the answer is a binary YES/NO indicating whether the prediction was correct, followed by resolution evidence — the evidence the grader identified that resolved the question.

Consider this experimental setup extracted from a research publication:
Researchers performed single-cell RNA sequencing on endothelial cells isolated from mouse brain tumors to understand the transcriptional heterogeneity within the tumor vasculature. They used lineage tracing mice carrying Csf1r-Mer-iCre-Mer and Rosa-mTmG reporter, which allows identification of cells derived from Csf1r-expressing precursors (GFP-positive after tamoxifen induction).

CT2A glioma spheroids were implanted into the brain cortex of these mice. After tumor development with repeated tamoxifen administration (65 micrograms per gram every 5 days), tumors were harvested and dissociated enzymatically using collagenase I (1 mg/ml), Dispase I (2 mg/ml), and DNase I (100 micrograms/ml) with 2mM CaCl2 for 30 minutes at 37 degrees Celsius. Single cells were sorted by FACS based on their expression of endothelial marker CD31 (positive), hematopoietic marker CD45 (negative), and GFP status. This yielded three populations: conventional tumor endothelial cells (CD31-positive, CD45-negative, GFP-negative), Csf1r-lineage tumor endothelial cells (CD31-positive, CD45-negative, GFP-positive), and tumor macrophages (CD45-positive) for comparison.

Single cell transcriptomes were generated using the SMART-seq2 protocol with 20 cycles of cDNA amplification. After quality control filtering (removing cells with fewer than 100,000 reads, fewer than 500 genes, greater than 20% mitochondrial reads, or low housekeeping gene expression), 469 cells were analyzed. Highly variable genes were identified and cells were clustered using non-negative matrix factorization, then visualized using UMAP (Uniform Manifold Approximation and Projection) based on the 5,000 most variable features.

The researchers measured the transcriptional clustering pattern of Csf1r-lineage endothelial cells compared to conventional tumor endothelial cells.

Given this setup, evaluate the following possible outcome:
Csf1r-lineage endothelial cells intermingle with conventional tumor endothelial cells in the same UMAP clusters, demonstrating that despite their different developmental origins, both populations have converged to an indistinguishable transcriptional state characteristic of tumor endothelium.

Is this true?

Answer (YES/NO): NO